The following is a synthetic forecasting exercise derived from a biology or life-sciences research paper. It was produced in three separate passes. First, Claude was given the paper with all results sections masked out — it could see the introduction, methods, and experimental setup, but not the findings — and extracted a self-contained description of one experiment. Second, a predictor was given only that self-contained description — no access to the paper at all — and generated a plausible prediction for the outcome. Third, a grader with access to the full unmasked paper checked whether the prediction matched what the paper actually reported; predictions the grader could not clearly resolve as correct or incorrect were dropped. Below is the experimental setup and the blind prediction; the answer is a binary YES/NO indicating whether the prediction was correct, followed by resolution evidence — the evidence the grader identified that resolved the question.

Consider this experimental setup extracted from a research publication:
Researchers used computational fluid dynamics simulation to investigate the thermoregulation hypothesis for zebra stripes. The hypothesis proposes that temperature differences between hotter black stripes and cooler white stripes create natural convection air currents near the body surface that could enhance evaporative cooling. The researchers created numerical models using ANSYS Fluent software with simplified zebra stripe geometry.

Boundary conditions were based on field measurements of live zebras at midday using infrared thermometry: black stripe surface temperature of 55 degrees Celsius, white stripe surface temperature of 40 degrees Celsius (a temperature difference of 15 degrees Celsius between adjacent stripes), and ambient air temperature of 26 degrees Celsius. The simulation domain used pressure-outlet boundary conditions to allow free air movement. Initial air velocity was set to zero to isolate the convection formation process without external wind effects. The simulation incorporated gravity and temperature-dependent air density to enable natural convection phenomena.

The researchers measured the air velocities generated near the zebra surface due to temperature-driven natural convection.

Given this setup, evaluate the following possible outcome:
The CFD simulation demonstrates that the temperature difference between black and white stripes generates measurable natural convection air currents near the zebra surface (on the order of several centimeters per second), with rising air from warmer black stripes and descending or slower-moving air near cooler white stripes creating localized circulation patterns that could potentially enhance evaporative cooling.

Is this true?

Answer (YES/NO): NO